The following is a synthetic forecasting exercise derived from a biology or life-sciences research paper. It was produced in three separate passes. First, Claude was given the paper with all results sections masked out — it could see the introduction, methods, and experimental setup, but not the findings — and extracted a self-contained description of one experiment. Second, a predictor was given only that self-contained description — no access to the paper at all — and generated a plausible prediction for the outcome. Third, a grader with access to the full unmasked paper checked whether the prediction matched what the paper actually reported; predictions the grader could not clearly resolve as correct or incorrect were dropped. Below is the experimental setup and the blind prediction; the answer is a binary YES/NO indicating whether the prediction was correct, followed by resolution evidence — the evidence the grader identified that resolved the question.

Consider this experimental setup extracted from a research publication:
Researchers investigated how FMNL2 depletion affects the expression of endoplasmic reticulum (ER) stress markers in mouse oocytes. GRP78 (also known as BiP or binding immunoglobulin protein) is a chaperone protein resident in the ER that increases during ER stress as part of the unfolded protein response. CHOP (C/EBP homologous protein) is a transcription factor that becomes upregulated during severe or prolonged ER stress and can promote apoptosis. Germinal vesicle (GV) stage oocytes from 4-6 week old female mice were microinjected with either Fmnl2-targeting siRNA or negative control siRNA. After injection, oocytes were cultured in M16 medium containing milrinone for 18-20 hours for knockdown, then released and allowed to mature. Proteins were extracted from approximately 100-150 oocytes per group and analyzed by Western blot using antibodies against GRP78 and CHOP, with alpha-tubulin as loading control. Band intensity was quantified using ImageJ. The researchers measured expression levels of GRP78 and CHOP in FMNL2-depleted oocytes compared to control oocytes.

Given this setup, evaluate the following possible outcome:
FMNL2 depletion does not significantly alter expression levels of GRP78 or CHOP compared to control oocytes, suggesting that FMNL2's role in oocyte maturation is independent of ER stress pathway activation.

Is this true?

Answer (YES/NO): NO